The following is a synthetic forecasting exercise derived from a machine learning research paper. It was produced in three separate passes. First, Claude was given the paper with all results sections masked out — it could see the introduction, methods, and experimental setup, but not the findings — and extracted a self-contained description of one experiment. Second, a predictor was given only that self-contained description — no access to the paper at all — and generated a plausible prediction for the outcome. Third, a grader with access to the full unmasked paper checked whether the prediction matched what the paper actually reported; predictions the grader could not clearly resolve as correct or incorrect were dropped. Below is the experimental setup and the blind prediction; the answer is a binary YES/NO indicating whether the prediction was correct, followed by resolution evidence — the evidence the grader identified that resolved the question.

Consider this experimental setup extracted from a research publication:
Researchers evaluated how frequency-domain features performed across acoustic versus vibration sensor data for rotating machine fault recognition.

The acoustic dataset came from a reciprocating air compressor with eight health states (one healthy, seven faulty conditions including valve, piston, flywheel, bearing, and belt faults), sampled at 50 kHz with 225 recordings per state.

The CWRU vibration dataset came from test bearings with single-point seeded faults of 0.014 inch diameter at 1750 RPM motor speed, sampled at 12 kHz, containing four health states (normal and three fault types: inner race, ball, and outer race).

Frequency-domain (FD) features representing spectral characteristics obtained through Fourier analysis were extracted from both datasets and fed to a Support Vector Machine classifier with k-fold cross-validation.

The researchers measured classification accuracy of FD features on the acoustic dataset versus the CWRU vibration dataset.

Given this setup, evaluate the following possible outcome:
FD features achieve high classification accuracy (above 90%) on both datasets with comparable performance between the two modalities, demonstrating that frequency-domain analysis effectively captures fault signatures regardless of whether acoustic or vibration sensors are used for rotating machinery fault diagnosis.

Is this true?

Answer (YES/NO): NO